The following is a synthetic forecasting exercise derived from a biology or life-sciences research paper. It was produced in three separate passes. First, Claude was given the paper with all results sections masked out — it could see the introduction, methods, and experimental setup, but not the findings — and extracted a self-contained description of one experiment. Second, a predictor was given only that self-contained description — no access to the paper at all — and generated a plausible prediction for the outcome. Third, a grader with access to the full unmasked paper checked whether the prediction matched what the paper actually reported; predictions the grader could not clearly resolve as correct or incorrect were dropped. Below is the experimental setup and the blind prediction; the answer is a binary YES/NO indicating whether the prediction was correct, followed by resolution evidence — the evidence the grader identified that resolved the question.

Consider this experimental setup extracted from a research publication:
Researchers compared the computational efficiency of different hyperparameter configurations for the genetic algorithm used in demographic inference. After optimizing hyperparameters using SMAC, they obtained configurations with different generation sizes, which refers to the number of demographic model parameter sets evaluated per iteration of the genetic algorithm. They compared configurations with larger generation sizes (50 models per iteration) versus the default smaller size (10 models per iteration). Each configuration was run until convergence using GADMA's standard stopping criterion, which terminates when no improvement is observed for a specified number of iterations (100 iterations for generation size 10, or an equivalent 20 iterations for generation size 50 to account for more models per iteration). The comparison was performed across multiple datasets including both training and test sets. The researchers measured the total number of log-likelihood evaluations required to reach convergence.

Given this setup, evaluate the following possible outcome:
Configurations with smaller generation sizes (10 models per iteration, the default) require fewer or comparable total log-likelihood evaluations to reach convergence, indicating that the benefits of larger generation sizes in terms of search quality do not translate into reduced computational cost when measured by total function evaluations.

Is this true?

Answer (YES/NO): NO